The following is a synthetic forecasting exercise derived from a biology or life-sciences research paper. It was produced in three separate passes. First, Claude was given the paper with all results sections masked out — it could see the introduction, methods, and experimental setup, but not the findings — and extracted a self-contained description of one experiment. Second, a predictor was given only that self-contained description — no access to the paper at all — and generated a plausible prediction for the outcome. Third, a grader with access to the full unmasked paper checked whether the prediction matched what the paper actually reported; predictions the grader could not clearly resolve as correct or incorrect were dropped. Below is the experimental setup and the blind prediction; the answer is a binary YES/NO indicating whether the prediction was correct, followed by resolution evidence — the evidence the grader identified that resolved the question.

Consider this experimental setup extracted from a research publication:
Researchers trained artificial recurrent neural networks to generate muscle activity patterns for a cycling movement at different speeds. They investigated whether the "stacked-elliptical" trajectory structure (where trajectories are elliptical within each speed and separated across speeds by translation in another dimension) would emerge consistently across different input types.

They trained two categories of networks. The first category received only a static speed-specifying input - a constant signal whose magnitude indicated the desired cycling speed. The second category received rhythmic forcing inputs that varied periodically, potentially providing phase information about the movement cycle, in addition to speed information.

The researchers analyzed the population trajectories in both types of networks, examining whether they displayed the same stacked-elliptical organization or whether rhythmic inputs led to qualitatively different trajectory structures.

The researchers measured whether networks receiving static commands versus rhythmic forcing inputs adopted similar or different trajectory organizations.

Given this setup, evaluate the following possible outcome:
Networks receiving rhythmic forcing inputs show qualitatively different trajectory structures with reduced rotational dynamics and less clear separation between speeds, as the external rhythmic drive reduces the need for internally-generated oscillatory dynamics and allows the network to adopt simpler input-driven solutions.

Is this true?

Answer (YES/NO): NO